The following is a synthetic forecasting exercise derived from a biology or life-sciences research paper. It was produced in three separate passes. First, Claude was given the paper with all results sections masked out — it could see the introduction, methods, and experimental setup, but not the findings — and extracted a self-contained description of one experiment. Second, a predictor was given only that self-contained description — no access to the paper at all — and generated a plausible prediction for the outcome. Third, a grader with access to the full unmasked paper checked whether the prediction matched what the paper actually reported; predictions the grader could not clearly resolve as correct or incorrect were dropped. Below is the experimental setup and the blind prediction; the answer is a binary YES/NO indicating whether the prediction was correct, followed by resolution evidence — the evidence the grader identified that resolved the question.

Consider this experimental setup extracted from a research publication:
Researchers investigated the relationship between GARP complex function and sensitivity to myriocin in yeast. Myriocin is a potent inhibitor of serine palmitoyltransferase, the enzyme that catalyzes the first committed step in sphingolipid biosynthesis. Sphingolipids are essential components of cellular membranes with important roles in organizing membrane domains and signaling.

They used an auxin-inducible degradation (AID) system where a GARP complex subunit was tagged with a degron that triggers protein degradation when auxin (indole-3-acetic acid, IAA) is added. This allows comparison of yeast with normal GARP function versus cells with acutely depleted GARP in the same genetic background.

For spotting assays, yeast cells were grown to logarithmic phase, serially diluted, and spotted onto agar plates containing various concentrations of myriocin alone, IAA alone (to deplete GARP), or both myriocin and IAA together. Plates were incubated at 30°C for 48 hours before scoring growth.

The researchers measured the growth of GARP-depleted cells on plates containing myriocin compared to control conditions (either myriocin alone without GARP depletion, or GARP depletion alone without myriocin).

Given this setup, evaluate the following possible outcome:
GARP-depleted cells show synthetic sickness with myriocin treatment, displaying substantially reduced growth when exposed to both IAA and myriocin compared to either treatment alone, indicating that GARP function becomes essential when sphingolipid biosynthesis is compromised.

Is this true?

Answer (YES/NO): NO